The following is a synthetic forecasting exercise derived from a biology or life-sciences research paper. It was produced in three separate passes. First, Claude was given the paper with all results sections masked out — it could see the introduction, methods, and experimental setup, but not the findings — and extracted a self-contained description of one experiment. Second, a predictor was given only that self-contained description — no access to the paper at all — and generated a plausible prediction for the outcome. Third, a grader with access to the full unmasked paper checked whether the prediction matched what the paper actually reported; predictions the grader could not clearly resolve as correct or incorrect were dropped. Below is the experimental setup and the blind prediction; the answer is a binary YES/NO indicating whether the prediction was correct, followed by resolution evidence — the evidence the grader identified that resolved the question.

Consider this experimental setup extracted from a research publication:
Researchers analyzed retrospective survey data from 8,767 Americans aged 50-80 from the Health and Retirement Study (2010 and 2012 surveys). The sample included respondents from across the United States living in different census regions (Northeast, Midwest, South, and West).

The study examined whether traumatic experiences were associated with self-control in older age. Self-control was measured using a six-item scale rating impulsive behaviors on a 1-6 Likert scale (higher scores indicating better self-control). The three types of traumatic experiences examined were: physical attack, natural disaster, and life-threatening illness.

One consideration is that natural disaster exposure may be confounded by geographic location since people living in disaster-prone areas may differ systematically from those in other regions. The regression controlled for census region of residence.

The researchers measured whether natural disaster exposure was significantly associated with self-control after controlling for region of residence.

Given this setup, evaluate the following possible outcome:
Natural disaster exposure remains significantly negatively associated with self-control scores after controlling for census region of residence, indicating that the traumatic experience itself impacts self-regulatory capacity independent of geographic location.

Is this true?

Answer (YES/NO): NO